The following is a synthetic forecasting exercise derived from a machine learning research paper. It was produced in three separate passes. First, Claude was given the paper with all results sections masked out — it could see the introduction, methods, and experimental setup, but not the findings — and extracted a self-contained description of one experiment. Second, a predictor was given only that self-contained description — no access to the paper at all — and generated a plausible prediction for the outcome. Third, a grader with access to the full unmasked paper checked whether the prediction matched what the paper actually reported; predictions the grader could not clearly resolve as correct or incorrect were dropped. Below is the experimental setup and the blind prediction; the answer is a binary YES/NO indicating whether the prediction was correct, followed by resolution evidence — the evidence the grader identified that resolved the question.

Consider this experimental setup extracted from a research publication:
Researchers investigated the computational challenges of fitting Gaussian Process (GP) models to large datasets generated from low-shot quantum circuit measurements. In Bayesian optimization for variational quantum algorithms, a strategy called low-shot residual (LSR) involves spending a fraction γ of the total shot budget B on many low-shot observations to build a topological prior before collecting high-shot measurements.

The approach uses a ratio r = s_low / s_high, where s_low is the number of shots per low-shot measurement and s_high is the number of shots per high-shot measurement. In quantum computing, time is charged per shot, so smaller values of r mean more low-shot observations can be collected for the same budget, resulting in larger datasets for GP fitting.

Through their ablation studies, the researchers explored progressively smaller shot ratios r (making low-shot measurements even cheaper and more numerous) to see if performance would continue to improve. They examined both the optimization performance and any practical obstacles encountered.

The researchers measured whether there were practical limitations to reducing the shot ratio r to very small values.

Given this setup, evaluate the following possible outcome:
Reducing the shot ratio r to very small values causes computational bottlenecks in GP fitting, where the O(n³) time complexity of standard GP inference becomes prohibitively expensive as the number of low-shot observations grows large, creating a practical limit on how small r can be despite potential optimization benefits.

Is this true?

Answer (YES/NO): YES